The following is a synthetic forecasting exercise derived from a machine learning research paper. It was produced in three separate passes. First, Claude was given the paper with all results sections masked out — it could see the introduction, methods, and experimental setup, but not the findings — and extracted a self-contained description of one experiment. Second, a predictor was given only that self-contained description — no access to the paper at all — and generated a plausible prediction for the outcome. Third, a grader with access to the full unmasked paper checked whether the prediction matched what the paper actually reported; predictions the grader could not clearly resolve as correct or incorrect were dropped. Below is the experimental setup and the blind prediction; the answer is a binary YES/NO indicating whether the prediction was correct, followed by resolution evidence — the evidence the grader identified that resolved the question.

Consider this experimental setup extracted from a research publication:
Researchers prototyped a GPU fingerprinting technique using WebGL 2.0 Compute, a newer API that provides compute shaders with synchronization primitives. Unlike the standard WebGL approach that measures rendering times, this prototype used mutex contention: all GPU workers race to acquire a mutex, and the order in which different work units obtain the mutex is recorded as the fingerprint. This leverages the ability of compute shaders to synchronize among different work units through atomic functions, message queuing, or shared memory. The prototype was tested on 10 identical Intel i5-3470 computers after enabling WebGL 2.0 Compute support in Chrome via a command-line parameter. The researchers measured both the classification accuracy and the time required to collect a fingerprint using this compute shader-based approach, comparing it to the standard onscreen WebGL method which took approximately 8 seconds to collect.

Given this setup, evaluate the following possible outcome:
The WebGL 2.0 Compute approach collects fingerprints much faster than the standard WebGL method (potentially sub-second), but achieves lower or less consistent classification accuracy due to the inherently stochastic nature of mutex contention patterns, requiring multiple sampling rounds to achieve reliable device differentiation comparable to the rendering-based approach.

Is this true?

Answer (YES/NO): NO